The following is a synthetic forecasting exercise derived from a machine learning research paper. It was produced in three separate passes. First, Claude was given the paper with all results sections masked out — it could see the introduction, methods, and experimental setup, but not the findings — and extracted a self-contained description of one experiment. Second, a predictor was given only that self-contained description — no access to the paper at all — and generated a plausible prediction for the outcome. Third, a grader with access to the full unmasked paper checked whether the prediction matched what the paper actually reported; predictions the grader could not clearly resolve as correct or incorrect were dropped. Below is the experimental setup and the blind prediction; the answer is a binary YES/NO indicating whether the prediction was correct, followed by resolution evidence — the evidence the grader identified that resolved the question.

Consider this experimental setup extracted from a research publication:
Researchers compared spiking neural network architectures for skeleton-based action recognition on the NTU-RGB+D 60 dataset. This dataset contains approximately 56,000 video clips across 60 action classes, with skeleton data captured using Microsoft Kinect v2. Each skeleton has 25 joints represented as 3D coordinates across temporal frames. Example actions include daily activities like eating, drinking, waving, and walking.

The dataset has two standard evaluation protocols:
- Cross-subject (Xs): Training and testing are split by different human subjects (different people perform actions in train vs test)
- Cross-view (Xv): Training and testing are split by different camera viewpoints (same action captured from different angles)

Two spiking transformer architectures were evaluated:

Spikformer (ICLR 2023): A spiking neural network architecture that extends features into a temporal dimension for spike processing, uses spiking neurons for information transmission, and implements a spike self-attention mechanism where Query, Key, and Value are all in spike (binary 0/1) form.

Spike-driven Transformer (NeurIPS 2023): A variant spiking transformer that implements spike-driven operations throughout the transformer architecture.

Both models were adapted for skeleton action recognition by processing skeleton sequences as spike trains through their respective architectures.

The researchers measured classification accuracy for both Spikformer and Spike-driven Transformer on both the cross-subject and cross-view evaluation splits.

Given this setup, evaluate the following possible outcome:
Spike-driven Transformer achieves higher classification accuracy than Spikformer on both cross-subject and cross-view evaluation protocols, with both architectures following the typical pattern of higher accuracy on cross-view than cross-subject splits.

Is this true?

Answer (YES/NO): NO